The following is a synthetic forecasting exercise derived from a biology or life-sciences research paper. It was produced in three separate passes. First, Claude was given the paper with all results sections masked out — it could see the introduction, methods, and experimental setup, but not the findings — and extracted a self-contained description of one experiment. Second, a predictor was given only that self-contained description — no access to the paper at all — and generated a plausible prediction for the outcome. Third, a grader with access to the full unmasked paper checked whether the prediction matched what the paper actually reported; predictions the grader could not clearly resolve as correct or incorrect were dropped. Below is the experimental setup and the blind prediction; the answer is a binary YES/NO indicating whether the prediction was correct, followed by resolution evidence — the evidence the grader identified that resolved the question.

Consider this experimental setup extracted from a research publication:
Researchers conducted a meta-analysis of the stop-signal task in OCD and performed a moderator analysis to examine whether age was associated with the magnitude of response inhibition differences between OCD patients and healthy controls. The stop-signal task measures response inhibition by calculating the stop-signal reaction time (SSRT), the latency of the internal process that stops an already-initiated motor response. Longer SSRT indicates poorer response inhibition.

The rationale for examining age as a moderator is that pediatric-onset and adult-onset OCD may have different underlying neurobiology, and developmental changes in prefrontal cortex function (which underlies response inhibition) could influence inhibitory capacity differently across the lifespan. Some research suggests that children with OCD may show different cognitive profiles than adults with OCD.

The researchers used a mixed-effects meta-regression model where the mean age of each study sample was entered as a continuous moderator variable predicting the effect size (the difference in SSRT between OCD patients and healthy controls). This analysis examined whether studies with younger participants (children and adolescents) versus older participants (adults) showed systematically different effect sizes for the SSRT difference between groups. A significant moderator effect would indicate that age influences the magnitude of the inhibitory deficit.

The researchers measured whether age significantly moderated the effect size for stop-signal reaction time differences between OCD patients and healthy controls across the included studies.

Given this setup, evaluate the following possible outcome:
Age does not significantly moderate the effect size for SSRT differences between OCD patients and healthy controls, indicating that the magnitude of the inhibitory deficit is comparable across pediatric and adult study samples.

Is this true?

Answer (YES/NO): NO